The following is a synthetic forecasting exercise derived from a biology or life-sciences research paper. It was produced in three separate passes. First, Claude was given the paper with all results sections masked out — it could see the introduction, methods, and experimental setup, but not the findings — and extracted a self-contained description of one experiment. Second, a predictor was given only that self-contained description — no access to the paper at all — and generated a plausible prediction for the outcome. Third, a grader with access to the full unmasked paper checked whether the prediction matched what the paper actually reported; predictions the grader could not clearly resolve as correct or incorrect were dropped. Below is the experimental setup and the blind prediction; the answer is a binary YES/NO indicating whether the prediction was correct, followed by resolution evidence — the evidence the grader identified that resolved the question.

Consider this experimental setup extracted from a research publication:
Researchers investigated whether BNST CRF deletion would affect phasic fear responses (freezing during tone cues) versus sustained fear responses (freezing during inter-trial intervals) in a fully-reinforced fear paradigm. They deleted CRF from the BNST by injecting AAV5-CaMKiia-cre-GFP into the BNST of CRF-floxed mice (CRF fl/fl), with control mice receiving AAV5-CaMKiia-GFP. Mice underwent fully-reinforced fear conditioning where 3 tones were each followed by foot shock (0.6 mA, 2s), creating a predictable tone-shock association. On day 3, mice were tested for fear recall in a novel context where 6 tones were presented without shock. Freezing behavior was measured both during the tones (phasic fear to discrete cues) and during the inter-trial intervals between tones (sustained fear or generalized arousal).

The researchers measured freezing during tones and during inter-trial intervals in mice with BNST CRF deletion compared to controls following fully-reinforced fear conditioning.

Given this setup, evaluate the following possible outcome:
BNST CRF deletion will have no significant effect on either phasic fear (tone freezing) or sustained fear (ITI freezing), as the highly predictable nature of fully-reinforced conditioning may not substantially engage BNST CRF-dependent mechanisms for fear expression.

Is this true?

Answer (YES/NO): YES